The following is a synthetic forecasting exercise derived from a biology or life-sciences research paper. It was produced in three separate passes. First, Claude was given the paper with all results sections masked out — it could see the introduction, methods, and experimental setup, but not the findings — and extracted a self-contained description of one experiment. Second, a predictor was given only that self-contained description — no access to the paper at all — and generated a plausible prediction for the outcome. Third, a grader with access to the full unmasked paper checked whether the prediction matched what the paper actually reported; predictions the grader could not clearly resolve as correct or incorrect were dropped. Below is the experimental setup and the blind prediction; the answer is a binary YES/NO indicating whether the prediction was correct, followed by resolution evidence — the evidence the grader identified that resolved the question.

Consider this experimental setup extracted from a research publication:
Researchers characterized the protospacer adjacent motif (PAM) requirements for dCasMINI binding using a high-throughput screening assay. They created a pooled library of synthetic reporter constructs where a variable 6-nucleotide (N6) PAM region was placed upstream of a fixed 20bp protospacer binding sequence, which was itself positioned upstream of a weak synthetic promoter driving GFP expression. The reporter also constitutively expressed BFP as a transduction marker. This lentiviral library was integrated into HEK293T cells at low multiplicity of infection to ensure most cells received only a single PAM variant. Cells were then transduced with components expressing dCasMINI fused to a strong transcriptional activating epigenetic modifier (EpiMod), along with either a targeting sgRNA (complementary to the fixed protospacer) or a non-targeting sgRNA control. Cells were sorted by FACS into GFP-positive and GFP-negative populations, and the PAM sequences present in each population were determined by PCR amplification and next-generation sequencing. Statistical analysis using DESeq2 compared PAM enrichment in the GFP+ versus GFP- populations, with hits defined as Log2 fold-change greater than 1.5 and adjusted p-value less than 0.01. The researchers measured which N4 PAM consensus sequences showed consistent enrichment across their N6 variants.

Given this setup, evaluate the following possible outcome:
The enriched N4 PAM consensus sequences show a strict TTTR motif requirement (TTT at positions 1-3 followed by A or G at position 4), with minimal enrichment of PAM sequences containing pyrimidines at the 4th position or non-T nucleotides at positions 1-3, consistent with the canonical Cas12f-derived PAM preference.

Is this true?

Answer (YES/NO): NO